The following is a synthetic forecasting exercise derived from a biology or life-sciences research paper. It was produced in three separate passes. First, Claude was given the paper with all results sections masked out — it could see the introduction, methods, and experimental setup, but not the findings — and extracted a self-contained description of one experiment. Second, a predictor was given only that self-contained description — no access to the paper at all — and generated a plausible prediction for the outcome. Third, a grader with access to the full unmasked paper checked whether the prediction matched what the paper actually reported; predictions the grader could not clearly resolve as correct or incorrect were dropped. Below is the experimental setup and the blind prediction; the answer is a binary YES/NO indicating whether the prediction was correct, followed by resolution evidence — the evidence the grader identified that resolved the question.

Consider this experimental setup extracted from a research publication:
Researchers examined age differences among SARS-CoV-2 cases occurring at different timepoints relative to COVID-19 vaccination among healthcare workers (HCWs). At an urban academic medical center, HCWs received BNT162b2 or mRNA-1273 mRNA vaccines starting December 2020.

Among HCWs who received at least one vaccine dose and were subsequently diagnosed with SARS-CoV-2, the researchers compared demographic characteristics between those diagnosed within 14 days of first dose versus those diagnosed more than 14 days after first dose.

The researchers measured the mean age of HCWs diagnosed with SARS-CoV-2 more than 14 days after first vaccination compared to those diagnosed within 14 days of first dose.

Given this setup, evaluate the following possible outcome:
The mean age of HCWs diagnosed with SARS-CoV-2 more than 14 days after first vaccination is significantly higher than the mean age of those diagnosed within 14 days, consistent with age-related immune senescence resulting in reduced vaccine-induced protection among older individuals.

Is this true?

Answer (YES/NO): YES